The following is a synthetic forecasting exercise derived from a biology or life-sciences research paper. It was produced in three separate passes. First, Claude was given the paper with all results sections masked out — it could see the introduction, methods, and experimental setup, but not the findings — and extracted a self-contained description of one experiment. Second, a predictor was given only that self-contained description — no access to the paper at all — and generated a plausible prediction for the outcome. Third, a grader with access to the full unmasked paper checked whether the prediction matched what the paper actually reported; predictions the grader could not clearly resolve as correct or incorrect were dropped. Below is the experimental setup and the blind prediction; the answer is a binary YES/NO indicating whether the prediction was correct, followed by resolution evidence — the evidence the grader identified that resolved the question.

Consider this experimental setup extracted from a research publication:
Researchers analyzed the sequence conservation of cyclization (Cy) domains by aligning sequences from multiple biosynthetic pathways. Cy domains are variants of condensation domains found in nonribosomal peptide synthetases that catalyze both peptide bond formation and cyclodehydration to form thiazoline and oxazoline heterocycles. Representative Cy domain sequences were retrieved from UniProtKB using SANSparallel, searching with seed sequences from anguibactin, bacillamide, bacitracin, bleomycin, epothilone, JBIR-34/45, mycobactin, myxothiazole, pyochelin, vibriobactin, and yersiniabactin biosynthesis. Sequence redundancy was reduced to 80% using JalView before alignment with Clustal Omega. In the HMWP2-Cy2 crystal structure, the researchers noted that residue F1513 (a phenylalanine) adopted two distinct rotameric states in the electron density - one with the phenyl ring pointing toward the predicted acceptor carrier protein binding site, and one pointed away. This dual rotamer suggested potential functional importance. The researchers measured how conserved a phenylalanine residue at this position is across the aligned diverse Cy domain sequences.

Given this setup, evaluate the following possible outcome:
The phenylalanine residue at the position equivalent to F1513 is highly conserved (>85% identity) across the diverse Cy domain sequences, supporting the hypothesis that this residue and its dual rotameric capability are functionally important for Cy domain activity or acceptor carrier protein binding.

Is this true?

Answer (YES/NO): NO